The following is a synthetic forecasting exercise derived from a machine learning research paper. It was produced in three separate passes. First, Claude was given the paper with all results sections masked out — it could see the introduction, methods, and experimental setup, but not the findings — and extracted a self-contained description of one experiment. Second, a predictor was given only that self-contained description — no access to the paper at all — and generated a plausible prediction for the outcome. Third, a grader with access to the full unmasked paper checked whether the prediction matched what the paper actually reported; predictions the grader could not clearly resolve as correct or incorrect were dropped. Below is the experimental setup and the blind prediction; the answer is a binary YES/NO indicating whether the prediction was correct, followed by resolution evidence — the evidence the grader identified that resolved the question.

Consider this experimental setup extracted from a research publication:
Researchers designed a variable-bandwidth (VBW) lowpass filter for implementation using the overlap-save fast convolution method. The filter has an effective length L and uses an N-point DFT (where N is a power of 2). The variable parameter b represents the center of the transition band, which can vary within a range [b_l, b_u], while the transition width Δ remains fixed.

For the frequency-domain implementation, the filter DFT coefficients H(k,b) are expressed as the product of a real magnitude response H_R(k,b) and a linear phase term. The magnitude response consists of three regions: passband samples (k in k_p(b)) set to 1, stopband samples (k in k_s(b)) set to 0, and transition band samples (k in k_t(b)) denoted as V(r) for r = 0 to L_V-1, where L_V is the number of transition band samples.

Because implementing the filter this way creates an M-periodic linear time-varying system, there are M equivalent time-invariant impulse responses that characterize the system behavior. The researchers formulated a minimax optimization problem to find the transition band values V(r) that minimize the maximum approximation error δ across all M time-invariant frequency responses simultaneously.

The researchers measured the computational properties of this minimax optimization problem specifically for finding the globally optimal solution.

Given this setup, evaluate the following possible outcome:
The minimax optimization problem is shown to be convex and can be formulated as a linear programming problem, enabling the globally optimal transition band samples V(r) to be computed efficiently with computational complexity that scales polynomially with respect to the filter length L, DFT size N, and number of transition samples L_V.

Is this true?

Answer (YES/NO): NO